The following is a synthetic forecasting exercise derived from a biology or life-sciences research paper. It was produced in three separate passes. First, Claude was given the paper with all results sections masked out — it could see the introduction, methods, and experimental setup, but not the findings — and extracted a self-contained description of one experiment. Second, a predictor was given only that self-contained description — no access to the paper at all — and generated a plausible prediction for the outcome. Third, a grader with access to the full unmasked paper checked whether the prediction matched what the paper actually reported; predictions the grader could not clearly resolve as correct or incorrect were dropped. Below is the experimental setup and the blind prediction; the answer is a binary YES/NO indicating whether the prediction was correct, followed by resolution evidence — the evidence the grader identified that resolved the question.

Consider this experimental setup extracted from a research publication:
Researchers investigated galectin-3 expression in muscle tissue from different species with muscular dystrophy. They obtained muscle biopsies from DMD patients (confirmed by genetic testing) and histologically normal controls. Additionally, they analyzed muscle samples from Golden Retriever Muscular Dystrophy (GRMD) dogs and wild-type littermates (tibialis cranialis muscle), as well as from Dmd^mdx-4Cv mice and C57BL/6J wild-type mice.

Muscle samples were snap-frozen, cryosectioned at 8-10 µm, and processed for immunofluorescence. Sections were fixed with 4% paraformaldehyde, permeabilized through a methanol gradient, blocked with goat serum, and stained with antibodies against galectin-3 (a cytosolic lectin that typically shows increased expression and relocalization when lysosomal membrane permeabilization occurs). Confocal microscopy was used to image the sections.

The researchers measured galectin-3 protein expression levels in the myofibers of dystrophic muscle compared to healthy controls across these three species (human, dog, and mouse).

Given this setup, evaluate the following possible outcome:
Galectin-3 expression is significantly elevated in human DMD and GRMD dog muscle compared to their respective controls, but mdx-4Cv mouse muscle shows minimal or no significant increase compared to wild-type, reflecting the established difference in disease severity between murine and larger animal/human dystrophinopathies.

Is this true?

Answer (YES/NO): NO